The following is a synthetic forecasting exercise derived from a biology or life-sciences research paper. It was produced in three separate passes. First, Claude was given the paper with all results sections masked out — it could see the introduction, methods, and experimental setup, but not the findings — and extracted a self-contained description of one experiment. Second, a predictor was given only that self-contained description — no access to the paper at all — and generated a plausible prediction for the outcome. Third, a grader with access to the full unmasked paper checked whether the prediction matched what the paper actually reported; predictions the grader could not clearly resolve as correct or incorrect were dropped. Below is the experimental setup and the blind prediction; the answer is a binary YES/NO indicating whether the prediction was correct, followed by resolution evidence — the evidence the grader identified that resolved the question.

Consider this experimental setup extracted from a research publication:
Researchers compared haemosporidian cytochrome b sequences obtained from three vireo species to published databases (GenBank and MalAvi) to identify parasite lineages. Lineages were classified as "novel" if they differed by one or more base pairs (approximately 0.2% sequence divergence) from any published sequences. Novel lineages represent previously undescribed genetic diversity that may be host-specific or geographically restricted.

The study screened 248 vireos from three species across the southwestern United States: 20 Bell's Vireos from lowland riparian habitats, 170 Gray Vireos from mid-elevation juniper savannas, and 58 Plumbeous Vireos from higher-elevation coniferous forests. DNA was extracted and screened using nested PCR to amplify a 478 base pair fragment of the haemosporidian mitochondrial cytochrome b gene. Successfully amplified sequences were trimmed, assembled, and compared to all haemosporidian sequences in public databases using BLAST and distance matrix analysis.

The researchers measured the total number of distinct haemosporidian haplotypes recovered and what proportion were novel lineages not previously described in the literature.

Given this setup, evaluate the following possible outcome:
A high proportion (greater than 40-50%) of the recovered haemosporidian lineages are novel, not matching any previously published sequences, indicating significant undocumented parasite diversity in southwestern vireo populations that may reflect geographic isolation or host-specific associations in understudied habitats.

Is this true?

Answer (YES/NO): NO